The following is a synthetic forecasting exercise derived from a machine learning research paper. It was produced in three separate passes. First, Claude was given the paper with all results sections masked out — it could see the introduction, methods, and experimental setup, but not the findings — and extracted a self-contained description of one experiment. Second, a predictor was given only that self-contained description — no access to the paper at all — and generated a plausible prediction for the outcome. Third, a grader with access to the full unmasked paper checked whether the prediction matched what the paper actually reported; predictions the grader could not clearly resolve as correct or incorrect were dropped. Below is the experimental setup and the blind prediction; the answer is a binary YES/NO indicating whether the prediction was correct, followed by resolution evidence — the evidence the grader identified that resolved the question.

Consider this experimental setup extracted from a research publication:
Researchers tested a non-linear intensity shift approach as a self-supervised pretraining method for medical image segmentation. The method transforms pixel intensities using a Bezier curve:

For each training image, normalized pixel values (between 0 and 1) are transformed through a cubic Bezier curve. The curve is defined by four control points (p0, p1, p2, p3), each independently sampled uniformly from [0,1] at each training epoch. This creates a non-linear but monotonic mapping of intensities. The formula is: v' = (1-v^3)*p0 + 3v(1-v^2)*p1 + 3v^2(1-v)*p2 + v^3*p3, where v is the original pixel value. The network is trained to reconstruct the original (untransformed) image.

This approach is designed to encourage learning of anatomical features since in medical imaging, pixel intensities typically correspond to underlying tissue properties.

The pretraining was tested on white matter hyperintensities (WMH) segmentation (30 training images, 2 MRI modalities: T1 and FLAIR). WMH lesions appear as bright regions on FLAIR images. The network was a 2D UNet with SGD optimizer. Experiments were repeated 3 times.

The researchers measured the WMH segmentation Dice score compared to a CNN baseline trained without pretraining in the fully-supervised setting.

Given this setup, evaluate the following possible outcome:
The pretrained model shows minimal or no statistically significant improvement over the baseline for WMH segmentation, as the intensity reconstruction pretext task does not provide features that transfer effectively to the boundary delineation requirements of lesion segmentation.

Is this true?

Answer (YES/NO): YES